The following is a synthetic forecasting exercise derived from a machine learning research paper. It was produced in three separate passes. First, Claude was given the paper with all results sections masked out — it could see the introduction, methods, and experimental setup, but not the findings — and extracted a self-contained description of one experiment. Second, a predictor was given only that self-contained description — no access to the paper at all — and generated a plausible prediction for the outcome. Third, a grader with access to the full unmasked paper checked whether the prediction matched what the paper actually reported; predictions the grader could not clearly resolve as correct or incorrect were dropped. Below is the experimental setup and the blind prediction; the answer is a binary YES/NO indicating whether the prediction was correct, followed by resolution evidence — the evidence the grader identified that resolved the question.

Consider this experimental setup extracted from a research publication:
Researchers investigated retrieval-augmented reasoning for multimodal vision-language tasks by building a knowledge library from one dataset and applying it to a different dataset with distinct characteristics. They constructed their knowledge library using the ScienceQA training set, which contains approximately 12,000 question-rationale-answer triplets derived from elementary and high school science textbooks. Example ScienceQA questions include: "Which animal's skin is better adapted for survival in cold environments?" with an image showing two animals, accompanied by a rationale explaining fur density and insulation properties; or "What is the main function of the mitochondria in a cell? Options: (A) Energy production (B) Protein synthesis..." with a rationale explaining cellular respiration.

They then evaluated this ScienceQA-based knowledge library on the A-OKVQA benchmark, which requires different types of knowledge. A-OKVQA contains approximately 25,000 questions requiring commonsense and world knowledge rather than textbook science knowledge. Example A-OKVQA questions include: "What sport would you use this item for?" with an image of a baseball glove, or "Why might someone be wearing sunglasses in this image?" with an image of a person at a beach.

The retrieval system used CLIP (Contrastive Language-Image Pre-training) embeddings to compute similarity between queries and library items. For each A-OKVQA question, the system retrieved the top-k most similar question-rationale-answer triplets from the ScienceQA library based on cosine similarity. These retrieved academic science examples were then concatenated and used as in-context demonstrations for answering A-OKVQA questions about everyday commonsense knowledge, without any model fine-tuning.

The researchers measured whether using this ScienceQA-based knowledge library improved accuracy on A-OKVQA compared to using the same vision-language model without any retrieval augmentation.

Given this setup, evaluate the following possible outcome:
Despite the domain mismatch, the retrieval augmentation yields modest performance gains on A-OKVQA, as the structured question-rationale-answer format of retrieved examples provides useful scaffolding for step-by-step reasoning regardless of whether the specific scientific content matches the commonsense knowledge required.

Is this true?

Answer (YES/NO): NO